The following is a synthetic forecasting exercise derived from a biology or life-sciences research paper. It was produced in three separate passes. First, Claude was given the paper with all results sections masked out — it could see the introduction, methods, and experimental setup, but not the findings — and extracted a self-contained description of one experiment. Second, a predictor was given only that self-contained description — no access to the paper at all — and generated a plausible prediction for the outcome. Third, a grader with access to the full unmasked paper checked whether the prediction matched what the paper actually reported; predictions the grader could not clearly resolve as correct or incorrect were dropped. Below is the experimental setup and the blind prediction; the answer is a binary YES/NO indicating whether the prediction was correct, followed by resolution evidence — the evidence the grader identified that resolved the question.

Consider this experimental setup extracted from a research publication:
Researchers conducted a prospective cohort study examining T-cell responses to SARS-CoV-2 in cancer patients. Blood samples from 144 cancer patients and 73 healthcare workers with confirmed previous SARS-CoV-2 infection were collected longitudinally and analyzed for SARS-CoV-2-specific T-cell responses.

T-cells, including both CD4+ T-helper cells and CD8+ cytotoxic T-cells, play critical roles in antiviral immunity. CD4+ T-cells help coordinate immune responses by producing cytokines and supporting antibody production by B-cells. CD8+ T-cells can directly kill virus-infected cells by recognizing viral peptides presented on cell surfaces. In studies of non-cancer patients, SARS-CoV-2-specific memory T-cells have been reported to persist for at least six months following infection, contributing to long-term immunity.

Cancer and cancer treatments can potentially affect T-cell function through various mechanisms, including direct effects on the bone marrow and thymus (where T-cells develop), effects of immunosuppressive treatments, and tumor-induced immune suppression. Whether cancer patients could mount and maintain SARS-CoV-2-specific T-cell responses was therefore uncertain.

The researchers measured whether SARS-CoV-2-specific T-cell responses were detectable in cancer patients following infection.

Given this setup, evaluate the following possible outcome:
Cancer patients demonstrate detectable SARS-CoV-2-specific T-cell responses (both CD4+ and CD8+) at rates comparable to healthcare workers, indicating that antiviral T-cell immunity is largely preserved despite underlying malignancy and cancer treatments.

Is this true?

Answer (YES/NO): YES